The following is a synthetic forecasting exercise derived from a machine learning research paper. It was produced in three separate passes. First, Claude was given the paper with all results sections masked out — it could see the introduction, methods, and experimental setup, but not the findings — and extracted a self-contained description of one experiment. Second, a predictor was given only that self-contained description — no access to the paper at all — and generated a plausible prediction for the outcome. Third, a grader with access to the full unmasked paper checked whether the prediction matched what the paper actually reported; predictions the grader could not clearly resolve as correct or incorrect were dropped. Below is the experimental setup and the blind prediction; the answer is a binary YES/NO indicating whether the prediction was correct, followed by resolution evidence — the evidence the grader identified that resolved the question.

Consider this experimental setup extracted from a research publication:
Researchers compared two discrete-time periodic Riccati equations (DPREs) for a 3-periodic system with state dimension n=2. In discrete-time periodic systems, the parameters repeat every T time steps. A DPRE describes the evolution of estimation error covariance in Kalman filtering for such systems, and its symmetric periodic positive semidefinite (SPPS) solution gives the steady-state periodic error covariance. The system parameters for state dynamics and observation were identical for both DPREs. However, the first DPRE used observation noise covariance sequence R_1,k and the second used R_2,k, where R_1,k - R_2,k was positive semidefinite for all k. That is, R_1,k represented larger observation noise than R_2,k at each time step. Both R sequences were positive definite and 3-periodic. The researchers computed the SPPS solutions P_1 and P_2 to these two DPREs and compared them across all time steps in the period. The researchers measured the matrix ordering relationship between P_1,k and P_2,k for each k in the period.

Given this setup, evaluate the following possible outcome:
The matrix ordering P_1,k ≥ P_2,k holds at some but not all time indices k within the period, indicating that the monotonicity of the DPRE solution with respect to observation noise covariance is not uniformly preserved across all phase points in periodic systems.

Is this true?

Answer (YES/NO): NO